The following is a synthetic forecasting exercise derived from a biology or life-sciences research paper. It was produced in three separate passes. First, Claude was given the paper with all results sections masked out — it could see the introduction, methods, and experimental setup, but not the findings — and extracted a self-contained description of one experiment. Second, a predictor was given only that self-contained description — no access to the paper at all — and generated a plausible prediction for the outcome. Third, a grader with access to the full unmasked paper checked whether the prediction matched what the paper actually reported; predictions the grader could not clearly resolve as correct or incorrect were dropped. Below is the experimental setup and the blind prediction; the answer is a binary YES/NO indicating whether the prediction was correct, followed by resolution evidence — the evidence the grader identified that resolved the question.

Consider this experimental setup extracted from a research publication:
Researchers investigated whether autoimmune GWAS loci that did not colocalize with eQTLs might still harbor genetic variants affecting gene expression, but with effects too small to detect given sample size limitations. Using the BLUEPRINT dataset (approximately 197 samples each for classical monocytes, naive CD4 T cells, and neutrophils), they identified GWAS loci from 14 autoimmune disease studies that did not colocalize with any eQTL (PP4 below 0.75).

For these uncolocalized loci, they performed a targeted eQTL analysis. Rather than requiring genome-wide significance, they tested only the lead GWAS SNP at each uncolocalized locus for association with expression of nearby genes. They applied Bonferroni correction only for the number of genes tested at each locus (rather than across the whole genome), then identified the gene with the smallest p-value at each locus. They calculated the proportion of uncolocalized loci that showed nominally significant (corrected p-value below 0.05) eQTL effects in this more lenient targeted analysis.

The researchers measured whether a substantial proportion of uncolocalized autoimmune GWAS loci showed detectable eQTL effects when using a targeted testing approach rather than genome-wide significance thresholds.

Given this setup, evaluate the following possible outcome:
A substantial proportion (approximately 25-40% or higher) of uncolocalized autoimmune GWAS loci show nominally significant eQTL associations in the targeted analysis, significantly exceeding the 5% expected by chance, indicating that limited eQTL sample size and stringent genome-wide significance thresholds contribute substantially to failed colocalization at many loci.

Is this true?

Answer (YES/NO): NO